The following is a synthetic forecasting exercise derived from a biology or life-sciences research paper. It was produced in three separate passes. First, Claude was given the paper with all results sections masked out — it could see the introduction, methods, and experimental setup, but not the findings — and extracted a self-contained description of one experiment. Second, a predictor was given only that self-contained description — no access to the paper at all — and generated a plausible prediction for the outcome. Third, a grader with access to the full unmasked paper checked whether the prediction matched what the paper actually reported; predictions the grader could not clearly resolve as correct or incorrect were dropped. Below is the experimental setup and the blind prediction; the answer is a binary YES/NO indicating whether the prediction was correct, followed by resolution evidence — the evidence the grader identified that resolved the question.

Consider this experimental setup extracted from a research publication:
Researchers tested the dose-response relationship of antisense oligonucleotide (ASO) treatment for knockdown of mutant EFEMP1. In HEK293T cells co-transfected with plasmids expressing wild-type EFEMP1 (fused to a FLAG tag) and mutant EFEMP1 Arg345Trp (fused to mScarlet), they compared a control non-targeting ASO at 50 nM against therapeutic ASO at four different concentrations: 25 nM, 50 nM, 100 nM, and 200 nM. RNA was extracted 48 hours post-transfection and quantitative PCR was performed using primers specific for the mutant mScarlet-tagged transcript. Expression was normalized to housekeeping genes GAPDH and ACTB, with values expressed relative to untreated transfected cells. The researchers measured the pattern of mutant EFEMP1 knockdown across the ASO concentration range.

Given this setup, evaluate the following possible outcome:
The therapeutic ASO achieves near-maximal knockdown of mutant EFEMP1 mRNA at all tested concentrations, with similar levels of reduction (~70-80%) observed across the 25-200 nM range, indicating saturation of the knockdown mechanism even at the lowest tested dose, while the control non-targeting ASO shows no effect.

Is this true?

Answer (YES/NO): NO